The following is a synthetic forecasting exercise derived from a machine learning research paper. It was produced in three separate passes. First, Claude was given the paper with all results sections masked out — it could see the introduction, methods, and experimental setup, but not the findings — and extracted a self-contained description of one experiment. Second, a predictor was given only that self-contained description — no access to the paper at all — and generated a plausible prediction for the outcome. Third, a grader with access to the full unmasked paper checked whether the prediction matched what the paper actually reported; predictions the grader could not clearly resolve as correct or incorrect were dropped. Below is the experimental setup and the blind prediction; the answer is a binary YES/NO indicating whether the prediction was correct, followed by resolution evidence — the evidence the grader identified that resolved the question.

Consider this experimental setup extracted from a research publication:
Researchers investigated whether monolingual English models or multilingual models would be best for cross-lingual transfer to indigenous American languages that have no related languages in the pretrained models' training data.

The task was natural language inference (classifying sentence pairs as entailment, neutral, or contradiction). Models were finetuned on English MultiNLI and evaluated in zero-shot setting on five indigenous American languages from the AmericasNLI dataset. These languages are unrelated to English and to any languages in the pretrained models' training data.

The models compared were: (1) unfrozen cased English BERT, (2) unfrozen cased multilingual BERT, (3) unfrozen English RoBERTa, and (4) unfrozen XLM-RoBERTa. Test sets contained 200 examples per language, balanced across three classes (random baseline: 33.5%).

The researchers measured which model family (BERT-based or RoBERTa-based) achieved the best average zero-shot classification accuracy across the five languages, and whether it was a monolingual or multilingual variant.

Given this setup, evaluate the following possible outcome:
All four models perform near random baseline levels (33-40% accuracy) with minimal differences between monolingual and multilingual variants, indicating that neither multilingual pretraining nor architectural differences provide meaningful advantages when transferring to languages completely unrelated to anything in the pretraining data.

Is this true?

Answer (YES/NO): NO